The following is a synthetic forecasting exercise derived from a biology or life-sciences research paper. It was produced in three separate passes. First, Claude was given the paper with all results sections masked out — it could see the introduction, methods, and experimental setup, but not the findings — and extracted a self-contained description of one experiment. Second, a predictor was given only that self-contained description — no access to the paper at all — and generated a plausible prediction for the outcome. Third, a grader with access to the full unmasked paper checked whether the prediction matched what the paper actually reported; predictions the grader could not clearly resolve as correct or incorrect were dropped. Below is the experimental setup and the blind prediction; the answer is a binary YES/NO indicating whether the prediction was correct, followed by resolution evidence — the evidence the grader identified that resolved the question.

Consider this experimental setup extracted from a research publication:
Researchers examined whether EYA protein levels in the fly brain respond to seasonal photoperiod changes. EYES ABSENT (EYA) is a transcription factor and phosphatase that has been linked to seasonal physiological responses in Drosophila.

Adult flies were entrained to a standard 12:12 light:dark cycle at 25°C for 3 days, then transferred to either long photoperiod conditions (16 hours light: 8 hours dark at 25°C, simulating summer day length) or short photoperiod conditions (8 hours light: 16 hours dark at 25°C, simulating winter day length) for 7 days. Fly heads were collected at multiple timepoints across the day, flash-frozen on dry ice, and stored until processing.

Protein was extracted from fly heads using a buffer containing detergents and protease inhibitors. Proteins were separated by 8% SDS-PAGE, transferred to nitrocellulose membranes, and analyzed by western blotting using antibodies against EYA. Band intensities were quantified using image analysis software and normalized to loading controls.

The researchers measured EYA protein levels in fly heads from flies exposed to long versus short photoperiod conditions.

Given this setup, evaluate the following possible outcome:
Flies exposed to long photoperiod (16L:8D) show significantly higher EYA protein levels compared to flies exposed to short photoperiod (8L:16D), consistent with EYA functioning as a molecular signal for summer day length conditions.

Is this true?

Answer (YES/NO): NO